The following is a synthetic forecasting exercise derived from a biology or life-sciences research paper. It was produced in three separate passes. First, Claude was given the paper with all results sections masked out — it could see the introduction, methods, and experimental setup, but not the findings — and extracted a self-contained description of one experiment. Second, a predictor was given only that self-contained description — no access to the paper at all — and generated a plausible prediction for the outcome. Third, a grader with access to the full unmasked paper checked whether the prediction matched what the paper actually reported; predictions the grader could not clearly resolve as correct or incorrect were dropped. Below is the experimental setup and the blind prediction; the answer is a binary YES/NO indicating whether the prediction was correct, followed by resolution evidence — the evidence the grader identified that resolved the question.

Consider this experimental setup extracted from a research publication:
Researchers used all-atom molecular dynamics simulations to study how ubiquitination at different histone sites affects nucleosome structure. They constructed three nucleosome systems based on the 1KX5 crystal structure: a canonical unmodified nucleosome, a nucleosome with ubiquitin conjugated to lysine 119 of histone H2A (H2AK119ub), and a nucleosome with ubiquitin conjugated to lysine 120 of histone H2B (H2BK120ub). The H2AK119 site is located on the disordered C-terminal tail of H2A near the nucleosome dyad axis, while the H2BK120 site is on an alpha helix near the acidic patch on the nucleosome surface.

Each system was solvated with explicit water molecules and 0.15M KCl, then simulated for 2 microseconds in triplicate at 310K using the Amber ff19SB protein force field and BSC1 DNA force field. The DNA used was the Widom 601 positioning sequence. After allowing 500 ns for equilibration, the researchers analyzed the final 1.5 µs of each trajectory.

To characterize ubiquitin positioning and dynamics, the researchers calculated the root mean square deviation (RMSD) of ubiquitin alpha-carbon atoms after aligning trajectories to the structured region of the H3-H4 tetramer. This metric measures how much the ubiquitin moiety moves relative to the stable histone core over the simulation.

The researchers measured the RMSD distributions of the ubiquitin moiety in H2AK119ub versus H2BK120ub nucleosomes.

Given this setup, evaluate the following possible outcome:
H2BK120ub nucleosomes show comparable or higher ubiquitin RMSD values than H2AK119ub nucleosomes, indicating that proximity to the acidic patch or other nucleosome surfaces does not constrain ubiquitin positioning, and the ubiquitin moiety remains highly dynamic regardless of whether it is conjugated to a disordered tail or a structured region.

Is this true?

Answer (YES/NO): NO